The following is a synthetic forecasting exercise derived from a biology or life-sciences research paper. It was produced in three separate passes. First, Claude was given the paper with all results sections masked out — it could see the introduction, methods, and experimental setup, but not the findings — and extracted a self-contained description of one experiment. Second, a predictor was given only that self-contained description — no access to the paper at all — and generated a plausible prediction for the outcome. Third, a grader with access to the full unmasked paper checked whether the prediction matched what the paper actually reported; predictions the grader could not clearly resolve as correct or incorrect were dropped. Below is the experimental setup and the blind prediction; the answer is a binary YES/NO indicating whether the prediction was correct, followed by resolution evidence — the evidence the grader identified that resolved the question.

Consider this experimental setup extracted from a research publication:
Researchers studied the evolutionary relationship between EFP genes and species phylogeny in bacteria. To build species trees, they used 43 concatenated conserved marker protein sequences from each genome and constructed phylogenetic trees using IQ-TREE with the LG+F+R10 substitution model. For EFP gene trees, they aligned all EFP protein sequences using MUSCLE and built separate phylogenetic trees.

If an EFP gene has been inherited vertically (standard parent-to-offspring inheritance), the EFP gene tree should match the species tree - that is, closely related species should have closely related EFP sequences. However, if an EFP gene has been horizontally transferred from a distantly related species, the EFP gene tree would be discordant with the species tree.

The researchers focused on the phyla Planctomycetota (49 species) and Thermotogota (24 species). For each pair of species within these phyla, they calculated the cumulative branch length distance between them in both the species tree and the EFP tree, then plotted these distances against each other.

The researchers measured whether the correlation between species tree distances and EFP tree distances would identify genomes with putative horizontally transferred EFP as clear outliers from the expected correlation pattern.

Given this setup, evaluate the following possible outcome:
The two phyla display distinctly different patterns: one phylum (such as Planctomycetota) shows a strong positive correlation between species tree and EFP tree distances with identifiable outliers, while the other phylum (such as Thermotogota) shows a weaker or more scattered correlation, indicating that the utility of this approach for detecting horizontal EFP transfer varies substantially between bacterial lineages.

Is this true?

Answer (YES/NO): NO